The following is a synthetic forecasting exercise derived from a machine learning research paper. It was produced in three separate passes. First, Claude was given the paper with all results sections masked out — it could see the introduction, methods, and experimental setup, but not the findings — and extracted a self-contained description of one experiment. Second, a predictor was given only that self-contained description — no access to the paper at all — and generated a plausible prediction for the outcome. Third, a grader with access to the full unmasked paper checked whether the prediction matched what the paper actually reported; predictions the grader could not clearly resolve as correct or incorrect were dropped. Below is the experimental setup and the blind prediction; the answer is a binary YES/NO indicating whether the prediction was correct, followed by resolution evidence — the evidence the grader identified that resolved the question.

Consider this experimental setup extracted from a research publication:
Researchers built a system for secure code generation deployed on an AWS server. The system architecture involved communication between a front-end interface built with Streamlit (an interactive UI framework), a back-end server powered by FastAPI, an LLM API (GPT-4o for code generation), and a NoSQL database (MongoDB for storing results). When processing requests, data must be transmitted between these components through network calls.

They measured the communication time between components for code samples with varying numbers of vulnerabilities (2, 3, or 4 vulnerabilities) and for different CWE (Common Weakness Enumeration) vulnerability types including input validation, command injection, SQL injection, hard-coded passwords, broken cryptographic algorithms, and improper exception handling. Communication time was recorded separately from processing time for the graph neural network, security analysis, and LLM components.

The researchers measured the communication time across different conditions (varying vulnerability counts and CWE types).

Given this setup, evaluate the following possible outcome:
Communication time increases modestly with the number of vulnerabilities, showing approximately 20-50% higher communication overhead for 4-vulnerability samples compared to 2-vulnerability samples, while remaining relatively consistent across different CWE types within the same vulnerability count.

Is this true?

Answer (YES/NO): NO